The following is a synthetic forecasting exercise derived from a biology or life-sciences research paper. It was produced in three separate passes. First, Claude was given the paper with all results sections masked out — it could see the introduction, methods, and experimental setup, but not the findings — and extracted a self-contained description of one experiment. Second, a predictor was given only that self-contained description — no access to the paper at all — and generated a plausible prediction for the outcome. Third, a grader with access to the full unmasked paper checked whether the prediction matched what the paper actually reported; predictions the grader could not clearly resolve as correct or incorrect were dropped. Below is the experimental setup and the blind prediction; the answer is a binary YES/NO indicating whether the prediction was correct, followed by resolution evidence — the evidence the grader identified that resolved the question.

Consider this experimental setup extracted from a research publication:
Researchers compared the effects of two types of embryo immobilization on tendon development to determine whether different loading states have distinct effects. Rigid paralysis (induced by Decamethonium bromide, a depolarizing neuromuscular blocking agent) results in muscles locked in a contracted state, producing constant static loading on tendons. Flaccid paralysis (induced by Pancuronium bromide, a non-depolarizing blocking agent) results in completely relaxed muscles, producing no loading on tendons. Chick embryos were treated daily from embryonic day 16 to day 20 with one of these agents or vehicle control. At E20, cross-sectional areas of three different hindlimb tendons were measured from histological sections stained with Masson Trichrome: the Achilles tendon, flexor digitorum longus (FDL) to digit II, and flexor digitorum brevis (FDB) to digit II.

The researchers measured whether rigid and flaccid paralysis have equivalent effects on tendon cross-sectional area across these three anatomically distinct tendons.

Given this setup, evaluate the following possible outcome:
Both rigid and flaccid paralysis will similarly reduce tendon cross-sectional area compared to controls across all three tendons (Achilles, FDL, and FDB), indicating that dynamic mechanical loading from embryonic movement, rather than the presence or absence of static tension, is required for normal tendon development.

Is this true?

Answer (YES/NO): YES